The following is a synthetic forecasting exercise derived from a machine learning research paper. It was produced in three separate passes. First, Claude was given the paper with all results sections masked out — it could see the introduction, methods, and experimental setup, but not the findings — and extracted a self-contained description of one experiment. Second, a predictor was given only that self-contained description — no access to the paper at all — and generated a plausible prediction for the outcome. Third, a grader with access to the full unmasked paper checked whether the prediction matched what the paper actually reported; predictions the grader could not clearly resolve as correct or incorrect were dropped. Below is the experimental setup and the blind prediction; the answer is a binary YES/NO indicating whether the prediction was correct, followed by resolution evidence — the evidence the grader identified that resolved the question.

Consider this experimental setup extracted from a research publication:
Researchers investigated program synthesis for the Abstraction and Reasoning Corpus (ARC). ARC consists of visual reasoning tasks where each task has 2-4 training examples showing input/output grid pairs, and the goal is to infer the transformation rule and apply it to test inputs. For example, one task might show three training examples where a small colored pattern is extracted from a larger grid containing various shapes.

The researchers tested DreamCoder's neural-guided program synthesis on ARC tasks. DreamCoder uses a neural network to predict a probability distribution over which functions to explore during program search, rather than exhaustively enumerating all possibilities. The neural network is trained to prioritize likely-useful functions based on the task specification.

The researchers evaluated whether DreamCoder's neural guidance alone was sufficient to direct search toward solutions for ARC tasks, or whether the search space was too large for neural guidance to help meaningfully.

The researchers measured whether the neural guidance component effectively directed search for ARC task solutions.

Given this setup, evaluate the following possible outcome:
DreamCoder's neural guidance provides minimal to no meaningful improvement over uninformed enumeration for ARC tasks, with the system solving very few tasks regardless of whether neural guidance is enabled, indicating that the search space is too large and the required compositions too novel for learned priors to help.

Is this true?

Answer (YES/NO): YES